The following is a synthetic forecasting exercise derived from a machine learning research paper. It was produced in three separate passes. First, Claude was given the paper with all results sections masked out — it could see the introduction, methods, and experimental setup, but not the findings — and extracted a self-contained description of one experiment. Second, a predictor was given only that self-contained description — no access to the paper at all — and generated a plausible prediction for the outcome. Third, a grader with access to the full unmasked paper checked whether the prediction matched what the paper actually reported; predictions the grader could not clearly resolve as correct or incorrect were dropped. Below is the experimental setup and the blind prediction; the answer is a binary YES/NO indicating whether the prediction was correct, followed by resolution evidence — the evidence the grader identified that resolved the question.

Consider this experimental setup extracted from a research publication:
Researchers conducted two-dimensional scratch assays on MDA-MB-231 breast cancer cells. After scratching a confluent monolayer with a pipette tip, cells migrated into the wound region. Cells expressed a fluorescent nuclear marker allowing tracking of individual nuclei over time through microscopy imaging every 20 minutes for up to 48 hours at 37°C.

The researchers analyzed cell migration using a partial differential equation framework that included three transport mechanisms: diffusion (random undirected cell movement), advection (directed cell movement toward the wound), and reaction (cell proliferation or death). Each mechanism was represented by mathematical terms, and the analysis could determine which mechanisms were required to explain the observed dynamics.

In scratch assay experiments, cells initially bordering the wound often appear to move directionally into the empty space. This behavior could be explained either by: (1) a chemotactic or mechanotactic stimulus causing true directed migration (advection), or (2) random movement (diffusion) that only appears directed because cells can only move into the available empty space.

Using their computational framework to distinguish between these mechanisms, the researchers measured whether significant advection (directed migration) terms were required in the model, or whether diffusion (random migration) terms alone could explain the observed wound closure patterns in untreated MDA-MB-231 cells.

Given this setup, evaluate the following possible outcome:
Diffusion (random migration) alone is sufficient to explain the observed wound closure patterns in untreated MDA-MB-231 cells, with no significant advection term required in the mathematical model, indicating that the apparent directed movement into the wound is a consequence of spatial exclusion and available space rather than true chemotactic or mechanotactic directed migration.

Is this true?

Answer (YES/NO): YES